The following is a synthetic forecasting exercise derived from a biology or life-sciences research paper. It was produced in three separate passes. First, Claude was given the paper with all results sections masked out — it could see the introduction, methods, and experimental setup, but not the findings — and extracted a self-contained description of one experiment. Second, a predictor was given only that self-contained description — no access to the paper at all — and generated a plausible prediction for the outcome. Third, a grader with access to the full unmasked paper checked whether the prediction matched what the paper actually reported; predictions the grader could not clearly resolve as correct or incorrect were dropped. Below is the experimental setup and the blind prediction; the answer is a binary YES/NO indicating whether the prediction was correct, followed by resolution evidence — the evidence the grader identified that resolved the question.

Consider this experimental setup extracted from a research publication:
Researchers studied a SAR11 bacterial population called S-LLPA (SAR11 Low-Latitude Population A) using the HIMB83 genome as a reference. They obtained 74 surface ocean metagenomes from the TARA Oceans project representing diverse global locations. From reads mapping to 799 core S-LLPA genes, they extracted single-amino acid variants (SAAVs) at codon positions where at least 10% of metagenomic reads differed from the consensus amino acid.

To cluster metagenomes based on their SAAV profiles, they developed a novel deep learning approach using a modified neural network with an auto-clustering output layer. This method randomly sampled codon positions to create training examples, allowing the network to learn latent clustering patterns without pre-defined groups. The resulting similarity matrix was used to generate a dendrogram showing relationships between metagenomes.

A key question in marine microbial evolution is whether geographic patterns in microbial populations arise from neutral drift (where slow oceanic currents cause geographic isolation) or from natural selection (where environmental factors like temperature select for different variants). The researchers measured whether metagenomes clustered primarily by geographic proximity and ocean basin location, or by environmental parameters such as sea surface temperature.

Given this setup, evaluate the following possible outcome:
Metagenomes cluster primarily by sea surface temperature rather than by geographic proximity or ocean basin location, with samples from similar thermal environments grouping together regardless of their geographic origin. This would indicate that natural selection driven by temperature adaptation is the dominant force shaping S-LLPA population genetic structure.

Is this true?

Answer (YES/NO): YES